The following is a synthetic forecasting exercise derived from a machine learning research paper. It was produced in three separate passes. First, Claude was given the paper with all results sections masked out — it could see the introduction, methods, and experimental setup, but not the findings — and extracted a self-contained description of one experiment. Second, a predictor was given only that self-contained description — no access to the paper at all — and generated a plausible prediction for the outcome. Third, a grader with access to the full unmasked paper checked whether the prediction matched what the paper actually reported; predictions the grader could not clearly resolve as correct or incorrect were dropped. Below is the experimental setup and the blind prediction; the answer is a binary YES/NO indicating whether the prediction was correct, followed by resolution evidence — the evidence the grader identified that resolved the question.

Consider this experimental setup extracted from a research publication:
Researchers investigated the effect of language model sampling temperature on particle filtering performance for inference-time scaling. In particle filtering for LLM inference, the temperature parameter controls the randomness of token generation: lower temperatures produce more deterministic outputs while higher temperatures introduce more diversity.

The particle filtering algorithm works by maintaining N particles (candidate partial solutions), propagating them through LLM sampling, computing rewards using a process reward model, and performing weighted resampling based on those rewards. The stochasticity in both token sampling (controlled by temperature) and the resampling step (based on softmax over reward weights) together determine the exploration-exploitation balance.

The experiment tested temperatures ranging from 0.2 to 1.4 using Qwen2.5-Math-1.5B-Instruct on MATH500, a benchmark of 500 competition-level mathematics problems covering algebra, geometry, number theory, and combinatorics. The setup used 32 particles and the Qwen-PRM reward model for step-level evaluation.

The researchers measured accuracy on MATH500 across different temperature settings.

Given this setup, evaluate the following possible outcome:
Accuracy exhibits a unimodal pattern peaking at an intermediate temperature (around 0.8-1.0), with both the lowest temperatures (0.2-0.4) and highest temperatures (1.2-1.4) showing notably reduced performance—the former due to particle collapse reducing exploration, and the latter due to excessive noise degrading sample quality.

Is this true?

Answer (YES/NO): NO